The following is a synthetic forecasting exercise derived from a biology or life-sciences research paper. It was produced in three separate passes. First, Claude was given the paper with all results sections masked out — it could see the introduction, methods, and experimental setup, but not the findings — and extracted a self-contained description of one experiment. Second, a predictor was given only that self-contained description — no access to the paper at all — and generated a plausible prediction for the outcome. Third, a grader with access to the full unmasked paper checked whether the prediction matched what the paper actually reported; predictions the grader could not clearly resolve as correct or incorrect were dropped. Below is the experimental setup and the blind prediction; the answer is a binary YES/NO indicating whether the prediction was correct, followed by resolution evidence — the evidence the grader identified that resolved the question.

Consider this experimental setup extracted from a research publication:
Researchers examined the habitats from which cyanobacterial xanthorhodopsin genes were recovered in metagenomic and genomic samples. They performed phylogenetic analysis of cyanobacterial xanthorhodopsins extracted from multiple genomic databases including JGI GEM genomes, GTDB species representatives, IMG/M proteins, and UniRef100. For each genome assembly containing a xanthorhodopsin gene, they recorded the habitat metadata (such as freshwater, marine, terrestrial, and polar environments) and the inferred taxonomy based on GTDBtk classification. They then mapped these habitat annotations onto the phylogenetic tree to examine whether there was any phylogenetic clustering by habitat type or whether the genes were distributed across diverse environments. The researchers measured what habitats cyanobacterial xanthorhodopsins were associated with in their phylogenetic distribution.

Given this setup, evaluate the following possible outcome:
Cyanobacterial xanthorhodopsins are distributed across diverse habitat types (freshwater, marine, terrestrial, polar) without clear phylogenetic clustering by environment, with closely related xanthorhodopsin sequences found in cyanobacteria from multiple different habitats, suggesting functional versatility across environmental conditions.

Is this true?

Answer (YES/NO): NO